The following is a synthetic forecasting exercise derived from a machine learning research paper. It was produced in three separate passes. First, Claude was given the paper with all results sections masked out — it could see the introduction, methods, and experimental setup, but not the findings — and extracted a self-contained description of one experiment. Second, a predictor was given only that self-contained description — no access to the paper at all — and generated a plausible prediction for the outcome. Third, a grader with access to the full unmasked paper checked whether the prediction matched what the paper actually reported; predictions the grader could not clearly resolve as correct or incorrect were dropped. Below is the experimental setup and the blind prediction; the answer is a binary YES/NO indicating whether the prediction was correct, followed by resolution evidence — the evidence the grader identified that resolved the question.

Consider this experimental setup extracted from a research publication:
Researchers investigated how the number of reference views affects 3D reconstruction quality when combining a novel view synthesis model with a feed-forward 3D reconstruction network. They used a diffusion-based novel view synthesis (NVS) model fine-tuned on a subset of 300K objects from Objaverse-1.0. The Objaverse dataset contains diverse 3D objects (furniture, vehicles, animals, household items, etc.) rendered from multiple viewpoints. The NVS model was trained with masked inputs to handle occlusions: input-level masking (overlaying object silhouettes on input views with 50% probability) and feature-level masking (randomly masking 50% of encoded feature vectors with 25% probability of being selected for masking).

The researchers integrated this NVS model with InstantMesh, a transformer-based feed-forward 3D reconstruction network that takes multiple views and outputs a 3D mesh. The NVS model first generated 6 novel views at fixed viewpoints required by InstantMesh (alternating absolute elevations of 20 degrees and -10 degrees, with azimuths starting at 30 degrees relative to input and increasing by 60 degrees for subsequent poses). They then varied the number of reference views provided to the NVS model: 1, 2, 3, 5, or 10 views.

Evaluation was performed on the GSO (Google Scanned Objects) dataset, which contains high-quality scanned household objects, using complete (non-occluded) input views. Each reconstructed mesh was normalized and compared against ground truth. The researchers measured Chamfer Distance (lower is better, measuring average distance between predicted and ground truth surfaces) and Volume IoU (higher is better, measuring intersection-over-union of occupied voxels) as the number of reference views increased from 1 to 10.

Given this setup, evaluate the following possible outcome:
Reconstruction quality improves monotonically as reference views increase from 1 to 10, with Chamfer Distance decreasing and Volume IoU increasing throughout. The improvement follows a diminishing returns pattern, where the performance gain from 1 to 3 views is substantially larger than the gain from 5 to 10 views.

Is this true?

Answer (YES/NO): NO